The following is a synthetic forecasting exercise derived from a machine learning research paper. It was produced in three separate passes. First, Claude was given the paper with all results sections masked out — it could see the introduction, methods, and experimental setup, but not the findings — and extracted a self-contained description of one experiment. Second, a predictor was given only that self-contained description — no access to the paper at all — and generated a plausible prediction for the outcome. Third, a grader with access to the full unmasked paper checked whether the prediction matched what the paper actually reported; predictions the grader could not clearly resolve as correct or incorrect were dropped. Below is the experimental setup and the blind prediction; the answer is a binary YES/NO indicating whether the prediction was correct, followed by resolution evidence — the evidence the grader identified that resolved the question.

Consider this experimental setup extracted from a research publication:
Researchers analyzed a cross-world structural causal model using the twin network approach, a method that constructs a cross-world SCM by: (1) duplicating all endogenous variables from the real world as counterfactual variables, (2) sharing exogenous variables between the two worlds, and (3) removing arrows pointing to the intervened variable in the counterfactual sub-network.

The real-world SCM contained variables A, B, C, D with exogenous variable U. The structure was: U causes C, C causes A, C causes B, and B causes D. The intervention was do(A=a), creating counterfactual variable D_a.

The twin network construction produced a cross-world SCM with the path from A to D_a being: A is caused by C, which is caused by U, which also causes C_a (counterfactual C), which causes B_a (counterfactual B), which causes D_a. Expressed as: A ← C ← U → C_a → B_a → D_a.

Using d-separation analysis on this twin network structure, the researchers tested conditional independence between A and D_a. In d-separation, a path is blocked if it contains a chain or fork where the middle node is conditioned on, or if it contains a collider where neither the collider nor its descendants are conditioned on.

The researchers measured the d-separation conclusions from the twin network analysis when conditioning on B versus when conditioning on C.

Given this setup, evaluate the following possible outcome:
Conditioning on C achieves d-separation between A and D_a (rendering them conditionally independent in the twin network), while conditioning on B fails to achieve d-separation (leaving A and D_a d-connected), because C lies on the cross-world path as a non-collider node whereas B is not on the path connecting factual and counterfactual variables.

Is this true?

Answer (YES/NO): YES